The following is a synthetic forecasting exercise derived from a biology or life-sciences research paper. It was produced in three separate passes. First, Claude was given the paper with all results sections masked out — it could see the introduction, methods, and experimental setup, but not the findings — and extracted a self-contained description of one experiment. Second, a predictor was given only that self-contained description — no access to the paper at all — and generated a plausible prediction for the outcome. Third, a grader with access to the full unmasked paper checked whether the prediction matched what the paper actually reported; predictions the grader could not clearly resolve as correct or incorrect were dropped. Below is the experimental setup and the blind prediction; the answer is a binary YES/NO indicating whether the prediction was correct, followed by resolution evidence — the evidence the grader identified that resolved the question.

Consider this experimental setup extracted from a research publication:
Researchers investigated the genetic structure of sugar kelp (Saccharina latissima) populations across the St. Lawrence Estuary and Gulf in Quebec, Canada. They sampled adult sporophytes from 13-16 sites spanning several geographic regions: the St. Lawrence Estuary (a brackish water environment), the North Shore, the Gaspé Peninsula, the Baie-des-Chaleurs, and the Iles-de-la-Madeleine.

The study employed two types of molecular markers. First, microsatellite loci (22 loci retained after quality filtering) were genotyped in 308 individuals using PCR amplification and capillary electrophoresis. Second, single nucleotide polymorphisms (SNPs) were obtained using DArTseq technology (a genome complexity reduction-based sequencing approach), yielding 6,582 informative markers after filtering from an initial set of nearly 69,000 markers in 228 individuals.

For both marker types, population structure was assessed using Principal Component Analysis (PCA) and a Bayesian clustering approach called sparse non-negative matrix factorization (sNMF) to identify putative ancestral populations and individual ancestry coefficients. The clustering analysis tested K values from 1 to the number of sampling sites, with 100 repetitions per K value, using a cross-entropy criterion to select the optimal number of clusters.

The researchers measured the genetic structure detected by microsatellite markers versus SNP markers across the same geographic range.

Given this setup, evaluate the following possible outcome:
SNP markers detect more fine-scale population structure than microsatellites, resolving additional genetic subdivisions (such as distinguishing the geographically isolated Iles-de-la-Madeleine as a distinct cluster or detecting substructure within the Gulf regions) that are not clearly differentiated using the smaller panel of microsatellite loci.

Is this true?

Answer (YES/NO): YES